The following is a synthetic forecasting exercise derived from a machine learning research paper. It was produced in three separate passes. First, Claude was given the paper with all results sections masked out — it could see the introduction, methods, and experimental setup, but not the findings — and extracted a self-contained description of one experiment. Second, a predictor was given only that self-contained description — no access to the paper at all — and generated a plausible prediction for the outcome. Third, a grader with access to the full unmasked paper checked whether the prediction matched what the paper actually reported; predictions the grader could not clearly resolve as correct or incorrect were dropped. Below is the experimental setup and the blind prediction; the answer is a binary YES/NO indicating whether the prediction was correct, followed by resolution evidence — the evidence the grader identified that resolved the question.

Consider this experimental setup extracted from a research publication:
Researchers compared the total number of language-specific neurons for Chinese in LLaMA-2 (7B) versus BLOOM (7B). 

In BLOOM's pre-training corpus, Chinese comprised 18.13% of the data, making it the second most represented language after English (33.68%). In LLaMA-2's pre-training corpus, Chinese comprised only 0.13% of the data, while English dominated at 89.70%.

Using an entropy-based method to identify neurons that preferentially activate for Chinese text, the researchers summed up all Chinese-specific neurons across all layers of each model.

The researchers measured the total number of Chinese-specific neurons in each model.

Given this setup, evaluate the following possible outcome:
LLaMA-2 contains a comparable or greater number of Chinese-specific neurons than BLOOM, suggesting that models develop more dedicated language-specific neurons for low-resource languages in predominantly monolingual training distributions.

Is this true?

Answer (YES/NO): YES